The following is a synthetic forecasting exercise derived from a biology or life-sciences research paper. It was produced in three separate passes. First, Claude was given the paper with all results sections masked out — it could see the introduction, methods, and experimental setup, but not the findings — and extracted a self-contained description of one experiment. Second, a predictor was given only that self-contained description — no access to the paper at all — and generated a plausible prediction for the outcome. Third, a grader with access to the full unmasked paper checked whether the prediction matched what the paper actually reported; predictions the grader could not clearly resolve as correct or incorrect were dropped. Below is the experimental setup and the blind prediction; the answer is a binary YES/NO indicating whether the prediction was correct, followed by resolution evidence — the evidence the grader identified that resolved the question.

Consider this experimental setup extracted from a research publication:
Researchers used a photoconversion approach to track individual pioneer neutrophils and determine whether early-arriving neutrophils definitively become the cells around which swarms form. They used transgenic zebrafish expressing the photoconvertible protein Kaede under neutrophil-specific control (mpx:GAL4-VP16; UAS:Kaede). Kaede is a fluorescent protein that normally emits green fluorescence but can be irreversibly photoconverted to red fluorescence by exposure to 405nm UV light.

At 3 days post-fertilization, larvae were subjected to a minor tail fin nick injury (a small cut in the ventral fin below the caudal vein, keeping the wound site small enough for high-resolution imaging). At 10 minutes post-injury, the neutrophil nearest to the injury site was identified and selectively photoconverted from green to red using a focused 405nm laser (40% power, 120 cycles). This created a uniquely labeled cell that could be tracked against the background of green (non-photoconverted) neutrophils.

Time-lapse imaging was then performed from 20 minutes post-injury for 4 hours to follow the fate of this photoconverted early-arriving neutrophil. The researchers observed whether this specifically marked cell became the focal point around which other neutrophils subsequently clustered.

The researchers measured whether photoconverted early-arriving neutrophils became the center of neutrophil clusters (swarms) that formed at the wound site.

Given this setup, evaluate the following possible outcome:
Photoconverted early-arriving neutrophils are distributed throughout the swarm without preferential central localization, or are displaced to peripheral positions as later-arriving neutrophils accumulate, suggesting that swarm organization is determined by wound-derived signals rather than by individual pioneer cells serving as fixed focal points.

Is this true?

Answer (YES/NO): NO